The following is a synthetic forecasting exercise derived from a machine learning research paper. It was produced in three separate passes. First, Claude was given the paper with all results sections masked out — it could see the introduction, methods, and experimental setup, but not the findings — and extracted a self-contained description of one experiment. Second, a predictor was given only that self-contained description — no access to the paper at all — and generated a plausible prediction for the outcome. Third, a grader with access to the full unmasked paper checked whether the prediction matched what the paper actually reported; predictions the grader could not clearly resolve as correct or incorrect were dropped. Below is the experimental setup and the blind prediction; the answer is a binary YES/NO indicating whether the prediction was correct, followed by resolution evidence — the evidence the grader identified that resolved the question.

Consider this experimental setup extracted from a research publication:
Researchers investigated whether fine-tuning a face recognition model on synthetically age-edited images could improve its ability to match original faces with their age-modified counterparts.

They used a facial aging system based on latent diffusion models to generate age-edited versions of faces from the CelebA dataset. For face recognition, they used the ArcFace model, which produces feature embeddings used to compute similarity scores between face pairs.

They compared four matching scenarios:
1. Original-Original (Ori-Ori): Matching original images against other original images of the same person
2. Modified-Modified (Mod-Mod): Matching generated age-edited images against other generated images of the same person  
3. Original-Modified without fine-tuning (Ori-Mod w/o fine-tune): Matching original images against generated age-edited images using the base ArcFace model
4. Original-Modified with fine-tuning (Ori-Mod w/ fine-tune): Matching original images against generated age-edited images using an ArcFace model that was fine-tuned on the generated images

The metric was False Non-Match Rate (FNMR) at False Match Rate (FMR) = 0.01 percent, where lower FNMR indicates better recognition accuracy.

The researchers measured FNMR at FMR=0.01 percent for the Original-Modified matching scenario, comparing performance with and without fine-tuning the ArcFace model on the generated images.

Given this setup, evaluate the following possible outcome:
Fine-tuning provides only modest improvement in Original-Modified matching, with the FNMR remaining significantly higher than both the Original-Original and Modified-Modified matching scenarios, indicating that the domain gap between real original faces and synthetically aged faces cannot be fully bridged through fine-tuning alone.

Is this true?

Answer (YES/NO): NO